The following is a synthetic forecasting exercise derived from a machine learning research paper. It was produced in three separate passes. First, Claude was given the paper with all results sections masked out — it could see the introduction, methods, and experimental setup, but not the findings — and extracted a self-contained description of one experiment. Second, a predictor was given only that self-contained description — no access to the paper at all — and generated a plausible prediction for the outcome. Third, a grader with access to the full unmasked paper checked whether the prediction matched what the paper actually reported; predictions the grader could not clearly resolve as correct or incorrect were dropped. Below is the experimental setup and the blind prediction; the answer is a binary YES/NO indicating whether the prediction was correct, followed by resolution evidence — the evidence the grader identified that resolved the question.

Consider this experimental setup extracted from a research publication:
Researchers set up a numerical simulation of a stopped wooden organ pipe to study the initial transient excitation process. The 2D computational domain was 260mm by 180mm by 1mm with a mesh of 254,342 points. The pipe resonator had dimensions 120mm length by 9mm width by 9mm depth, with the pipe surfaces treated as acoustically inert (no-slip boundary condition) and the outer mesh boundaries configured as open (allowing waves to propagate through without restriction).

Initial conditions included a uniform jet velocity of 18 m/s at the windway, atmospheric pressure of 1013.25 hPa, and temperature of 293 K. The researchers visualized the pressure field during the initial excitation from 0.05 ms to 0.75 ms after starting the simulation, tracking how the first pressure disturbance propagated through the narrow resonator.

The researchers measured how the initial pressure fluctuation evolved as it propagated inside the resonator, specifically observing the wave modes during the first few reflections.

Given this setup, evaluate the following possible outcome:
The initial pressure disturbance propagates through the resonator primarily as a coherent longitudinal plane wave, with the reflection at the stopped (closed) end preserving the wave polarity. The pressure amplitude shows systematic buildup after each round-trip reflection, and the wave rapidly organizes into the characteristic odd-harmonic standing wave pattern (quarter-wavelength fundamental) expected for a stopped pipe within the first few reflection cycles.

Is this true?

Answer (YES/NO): NO